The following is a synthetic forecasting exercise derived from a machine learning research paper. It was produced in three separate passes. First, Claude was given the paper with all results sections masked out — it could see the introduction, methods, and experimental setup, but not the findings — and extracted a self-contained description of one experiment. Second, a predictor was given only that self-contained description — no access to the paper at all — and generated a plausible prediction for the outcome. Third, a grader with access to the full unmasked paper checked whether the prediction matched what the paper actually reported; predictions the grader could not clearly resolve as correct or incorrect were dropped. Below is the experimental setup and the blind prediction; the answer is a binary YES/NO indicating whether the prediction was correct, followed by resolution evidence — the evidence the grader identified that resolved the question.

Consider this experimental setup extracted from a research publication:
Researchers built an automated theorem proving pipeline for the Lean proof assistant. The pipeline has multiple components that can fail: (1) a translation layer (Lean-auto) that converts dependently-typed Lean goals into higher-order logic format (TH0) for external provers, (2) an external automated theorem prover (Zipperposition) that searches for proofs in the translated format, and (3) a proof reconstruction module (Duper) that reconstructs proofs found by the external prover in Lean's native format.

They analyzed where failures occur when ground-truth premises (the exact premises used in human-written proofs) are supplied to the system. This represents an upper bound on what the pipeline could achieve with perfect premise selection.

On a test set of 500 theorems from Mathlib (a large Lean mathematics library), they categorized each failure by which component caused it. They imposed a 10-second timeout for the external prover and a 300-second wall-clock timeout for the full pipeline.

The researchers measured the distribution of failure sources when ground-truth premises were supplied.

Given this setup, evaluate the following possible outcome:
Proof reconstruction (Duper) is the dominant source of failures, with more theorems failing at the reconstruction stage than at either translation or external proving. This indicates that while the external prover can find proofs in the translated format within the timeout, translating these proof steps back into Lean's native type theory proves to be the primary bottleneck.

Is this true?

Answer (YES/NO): NO